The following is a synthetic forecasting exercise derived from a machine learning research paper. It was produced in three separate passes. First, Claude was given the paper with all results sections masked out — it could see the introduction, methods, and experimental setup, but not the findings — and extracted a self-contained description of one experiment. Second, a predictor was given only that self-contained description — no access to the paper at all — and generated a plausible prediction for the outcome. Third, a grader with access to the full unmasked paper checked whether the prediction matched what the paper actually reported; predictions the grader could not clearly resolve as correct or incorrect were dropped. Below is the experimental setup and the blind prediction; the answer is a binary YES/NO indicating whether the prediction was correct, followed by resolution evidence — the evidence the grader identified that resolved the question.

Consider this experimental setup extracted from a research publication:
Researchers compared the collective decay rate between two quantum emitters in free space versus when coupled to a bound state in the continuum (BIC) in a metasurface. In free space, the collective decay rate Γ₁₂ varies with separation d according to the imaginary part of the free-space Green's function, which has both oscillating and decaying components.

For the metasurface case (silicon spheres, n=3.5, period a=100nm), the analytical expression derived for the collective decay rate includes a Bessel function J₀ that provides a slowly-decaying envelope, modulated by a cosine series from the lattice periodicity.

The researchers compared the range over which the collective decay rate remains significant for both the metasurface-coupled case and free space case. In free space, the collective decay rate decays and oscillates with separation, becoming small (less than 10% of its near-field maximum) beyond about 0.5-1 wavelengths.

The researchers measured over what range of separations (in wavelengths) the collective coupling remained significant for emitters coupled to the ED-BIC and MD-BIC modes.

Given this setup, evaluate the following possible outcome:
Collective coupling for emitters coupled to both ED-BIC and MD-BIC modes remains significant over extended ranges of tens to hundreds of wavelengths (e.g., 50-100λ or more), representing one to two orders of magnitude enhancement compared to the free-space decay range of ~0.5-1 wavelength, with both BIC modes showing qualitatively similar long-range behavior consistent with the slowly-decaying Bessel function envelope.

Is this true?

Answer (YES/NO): NO